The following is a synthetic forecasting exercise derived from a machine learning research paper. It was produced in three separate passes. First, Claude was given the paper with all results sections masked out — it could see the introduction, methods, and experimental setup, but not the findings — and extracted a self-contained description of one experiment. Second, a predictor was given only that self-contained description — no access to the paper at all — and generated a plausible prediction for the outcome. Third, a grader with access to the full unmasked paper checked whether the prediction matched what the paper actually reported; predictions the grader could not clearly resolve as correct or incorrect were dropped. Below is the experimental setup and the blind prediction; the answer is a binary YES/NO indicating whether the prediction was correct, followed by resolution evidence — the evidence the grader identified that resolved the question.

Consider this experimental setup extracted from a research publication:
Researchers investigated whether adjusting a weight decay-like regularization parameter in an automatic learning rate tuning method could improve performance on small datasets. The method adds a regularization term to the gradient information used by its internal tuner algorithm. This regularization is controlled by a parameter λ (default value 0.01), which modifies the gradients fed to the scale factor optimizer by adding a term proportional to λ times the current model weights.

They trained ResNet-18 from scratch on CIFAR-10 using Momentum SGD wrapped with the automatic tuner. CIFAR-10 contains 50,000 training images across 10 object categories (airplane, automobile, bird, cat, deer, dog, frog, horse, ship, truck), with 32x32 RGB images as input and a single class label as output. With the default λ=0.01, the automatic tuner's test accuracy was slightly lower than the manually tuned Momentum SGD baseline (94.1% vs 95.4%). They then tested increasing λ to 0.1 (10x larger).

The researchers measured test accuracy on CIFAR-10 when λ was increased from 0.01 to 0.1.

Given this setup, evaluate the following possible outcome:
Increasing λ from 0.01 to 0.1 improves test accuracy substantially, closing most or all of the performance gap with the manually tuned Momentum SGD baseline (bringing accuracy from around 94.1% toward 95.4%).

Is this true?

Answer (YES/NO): YES